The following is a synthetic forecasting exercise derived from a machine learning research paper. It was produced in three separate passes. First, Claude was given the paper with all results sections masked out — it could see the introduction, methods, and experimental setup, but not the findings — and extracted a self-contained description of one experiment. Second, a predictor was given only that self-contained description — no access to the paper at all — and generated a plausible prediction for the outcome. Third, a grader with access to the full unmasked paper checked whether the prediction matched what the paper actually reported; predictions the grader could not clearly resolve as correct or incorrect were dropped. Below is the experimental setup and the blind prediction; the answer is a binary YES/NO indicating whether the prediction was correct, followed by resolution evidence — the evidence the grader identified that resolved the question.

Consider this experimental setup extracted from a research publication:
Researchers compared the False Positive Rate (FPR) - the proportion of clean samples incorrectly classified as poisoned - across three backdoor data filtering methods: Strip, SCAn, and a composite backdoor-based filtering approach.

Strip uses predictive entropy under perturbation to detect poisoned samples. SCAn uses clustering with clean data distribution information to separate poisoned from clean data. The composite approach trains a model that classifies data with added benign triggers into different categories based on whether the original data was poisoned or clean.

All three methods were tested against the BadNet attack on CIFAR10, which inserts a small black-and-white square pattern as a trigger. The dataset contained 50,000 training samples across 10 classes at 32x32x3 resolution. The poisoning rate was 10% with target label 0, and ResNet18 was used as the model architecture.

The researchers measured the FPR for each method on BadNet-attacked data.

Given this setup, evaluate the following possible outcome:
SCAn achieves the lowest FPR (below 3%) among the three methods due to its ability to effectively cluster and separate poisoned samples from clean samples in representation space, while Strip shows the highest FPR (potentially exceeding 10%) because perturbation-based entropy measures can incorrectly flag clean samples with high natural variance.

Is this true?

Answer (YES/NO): NO